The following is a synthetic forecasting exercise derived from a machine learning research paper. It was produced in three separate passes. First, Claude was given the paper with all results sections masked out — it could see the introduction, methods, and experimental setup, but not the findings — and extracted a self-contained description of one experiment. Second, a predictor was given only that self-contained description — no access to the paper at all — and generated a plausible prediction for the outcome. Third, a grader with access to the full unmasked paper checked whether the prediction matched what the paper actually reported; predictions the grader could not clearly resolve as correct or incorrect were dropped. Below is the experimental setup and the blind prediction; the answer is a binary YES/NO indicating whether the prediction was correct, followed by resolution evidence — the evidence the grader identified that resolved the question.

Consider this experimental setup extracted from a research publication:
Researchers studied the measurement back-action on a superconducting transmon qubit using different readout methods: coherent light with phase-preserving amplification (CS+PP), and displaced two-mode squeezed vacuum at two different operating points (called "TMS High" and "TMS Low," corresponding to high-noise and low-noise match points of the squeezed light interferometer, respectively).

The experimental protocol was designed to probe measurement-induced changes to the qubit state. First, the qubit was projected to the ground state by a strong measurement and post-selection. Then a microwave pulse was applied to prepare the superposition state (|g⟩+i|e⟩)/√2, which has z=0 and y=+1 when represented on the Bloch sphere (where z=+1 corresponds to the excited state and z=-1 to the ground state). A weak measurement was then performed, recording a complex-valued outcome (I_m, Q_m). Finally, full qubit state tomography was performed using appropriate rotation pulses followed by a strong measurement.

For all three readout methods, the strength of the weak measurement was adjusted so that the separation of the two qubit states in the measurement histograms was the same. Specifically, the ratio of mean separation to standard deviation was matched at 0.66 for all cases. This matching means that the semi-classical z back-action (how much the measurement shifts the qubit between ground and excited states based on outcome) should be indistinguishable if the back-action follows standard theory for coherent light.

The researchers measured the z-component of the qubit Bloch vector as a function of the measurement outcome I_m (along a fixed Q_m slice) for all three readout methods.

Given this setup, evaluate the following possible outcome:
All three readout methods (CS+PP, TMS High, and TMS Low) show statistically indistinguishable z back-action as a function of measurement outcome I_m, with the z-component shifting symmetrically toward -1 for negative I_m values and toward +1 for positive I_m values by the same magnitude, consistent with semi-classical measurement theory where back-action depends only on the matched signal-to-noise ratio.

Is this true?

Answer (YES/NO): YES